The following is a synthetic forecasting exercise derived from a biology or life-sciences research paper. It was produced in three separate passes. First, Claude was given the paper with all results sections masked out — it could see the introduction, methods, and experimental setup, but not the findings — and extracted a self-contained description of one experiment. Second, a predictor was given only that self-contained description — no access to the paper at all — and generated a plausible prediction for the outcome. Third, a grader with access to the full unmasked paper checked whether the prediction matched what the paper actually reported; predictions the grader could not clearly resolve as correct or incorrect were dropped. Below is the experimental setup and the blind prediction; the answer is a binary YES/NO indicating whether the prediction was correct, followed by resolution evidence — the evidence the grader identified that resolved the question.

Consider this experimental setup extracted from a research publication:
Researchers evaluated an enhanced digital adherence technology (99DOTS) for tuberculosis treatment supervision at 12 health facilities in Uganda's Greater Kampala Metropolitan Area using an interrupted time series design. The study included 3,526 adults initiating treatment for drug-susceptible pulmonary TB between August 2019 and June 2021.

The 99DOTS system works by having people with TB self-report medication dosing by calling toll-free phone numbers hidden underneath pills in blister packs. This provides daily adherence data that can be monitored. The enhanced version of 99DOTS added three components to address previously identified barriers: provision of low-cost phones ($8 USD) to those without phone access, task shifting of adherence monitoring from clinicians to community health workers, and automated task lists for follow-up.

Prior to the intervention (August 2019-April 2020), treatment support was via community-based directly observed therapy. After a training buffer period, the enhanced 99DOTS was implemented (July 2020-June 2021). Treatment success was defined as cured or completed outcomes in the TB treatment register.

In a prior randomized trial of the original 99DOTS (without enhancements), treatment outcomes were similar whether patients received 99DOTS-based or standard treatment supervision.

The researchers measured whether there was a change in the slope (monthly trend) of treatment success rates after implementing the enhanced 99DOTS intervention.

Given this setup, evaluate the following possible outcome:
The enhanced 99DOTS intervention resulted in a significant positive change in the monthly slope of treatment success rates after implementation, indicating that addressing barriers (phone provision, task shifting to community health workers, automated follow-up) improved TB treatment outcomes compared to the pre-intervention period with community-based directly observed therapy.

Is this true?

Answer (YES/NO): NO